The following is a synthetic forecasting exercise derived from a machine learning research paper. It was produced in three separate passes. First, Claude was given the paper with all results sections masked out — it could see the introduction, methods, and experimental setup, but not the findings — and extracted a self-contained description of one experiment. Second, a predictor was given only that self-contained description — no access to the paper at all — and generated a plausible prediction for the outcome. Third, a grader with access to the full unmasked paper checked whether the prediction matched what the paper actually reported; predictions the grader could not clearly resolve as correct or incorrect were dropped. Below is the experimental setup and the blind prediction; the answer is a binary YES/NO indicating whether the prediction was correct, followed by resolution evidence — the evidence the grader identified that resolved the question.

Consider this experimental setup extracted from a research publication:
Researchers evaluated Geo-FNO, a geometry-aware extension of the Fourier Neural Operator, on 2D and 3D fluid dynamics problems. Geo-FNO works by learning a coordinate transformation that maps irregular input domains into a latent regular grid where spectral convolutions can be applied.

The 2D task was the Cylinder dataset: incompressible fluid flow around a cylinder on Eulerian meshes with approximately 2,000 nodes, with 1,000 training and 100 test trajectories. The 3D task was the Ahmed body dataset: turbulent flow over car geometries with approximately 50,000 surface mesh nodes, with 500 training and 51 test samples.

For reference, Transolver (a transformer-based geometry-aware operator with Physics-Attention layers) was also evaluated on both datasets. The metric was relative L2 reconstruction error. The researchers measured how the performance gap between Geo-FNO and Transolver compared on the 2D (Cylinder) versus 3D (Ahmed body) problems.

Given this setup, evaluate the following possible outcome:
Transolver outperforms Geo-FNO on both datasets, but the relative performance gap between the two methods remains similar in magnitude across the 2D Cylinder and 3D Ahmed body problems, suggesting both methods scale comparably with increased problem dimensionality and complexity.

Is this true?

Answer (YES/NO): NO